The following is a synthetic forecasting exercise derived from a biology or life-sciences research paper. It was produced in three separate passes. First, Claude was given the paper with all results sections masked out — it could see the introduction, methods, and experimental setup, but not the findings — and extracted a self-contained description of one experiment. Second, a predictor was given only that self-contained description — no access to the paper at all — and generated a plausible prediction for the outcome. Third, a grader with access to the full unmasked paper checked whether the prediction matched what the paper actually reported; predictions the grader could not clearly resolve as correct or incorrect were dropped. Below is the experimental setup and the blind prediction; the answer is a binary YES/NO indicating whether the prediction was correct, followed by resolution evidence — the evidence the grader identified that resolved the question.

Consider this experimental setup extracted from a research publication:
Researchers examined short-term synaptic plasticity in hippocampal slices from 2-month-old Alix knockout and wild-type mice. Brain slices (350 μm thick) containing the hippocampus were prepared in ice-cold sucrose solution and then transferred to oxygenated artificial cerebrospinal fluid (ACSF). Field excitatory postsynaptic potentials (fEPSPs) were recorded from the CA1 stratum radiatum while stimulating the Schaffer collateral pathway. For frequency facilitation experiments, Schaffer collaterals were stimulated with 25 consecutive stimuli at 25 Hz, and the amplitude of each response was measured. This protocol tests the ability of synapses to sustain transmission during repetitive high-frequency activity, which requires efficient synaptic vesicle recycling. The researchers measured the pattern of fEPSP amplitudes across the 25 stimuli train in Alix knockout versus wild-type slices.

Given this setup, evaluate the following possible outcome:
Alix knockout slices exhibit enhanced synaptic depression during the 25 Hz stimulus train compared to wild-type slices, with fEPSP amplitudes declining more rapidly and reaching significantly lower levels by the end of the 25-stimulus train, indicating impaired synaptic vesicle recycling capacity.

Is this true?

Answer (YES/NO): YES